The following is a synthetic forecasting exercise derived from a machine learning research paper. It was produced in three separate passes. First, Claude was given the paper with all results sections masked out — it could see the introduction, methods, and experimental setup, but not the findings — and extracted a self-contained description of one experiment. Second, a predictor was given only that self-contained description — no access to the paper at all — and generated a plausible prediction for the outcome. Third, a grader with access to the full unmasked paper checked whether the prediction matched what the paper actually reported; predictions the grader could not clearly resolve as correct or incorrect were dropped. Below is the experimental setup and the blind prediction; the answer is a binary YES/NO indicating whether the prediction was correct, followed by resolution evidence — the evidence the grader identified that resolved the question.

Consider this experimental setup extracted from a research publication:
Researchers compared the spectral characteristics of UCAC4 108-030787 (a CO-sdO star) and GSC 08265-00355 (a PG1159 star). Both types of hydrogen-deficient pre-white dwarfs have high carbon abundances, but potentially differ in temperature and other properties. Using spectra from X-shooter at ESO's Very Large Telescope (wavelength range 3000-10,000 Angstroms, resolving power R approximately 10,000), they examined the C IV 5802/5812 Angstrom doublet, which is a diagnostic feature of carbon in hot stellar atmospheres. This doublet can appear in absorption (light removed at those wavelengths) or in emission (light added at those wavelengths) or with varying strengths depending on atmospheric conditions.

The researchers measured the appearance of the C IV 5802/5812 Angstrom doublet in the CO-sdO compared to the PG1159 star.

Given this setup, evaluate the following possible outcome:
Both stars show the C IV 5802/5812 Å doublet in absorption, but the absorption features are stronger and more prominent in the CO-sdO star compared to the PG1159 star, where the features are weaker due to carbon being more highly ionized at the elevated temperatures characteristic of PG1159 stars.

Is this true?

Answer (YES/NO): YES